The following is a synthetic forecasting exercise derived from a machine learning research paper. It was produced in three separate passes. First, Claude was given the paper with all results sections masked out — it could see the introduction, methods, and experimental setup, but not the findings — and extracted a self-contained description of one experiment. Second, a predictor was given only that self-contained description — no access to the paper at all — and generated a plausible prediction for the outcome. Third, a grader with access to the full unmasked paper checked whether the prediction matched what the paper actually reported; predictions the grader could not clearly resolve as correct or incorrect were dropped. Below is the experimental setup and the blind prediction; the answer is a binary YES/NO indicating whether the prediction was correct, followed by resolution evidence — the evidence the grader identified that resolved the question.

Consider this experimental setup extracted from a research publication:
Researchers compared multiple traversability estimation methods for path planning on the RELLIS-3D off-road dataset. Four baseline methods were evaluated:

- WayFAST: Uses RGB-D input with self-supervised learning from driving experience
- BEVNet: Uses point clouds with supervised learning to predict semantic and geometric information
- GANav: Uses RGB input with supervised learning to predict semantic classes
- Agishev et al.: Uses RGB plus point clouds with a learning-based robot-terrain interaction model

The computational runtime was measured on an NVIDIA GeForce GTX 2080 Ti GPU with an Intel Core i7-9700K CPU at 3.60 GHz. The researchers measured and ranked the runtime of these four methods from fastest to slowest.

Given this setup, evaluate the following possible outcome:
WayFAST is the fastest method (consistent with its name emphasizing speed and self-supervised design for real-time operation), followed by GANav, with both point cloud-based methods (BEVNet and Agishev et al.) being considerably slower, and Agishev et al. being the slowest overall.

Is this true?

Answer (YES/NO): NO